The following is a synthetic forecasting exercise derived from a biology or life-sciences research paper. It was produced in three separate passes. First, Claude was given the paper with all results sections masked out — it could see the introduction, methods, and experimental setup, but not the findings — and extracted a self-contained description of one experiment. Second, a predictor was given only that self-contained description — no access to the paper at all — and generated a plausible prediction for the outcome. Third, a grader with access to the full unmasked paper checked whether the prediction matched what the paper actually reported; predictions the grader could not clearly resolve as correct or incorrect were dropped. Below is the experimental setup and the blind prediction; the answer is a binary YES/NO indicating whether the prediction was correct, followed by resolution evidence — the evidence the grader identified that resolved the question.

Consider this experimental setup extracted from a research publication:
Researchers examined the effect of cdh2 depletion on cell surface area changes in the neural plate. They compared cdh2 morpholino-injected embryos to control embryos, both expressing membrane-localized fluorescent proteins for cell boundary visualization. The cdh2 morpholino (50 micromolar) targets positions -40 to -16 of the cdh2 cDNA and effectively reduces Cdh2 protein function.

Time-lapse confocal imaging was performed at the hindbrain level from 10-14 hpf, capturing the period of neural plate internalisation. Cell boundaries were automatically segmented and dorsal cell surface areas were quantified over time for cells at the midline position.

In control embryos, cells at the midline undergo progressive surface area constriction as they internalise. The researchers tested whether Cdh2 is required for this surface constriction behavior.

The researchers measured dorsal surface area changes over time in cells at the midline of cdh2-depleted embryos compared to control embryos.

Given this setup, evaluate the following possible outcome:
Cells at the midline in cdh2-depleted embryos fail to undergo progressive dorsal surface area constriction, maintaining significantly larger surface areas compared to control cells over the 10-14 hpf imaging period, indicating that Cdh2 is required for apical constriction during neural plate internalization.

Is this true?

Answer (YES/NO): NO